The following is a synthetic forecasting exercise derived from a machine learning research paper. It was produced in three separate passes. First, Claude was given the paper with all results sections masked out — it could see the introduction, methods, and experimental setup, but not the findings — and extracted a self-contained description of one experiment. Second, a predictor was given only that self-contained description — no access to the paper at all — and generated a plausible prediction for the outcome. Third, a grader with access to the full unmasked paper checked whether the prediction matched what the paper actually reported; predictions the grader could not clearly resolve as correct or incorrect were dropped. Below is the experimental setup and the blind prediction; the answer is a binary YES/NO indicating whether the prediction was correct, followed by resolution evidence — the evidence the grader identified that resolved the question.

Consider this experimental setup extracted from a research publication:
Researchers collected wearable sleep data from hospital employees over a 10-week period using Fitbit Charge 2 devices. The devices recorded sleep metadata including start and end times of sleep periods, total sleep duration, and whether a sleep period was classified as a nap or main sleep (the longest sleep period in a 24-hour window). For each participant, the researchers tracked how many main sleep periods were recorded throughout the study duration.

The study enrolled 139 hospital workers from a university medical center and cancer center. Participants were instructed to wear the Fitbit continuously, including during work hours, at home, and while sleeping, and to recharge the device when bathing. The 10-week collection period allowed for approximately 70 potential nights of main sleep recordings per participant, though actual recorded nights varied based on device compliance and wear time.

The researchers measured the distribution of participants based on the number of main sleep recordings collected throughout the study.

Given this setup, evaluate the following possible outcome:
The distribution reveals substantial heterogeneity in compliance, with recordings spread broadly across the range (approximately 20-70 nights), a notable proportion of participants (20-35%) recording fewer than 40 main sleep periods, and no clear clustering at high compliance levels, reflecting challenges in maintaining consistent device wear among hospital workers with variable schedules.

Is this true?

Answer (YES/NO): NO